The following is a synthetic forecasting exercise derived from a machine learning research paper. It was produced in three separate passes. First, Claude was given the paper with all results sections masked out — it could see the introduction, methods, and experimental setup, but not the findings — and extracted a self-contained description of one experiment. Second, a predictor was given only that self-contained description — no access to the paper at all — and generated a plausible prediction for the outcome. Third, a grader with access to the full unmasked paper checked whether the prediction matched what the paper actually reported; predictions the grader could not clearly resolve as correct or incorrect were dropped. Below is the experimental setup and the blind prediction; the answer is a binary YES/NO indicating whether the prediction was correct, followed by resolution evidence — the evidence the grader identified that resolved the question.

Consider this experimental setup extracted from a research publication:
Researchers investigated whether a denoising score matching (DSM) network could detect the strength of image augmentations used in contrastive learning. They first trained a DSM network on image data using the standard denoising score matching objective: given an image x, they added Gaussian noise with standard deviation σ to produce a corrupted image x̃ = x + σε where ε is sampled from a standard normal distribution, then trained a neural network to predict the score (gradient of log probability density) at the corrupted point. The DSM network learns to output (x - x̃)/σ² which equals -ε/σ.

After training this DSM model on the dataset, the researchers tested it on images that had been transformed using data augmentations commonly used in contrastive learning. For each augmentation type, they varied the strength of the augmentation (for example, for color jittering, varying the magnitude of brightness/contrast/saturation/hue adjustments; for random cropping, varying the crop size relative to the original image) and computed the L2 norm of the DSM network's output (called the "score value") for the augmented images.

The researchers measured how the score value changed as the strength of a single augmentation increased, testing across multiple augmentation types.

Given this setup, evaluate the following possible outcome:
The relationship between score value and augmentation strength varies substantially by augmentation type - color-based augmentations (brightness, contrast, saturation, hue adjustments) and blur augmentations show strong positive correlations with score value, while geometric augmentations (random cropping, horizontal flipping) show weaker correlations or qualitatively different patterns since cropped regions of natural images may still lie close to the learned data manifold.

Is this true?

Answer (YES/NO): NO